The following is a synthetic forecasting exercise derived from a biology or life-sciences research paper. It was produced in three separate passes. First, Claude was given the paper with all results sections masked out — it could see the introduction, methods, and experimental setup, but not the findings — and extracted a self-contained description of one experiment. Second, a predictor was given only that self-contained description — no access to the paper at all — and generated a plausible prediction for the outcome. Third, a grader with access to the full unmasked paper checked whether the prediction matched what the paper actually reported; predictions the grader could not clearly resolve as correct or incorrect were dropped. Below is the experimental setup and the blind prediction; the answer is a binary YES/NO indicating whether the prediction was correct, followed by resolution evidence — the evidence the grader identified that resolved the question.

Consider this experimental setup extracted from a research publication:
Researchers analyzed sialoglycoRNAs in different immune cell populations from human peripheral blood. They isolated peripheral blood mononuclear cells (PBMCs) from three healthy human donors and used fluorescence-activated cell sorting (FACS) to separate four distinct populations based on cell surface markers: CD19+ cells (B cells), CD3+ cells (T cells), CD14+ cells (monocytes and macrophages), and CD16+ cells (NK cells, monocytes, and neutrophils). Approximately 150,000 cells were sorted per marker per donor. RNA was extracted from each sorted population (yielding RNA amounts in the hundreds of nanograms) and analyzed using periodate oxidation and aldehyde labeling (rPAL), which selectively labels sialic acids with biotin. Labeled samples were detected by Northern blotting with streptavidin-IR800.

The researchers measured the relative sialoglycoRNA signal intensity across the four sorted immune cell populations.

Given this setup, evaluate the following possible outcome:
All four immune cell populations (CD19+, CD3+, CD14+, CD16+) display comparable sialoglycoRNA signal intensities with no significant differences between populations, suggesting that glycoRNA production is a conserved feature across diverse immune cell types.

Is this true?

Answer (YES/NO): NO